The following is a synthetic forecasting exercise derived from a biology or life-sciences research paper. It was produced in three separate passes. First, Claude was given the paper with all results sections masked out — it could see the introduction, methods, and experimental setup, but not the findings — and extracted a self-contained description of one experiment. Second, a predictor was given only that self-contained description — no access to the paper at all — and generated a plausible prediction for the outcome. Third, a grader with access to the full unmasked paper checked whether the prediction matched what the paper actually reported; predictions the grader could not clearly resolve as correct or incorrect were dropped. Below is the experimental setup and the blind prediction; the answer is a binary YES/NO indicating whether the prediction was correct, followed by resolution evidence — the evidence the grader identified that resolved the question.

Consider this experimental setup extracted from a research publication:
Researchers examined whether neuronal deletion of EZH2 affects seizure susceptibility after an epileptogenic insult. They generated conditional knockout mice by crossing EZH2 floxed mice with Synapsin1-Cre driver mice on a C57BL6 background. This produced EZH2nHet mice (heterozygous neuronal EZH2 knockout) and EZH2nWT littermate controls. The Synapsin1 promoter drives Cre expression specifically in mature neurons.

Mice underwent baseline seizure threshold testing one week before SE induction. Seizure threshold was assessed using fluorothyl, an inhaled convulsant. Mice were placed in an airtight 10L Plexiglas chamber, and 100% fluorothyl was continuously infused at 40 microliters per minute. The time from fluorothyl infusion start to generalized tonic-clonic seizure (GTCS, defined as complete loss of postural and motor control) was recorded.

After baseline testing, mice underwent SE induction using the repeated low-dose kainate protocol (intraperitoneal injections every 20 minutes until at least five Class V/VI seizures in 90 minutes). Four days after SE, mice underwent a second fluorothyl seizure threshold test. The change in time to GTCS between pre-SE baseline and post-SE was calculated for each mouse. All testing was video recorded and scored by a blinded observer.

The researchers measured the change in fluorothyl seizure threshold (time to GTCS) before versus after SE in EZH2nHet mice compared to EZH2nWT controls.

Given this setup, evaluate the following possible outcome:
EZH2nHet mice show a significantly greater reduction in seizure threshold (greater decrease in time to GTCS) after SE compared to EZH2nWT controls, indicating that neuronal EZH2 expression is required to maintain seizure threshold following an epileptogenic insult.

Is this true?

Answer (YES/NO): YES